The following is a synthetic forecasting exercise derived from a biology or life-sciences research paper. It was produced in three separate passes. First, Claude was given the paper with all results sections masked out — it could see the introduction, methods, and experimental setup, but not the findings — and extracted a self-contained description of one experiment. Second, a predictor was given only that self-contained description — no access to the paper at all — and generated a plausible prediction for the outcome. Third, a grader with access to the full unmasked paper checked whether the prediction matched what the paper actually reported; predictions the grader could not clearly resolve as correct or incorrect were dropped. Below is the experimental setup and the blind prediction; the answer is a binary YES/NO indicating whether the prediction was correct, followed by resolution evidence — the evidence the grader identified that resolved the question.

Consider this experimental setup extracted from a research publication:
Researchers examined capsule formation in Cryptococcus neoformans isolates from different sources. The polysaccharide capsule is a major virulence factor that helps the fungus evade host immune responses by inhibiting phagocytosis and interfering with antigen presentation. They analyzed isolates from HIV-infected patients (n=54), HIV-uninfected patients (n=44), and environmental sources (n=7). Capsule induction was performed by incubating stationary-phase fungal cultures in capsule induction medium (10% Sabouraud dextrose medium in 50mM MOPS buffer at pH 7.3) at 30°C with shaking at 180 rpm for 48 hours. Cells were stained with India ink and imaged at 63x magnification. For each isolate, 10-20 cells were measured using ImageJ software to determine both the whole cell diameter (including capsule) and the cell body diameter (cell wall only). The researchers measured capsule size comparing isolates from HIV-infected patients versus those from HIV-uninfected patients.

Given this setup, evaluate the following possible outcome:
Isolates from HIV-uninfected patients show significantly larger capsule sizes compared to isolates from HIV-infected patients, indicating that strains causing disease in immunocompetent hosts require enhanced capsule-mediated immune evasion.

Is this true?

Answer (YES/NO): YES